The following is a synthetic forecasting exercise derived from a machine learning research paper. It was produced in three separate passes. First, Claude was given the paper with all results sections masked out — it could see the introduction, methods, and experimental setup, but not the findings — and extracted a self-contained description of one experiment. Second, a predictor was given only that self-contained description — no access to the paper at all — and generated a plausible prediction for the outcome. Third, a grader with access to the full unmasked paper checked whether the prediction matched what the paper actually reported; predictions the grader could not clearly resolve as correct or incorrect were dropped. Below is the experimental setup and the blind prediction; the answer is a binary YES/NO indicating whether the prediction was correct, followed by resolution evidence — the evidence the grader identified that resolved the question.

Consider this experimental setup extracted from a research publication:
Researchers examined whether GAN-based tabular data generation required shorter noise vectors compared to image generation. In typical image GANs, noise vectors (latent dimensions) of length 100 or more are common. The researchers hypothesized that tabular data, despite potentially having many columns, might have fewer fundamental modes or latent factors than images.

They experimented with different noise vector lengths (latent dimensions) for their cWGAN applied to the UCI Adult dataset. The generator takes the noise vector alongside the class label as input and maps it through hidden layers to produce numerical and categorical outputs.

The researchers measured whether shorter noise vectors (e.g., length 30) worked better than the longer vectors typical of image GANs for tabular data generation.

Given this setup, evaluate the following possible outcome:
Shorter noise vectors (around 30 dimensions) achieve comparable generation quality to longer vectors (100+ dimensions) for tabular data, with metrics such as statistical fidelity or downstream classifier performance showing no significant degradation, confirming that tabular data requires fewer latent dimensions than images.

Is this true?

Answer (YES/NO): YES